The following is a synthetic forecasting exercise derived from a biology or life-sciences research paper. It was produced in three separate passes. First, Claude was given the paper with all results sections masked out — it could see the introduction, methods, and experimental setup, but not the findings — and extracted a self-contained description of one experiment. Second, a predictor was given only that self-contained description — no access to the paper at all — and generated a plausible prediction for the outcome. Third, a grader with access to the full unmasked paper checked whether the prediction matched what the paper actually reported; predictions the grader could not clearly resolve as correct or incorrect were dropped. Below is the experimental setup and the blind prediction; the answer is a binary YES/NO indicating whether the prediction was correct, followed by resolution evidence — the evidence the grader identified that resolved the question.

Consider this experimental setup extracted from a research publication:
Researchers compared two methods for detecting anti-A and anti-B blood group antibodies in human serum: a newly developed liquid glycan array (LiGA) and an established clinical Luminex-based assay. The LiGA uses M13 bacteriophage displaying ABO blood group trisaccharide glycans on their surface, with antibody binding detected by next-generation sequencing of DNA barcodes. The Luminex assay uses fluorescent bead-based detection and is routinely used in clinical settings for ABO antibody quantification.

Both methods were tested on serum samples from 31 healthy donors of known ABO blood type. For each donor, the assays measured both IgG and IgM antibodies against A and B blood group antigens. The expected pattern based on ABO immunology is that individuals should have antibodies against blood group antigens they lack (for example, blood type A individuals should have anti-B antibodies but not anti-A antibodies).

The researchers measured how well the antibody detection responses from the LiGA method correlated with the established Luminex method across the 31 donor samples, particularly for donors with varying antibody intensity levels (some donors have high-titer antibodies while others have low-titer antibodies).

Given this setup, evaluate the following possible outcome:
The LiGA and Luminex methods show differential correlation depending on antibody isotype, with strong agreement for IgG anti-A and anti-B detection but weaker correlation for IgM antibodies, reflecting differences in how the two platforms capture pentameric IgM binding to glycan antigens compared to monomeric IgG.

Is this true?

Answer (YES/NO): NO